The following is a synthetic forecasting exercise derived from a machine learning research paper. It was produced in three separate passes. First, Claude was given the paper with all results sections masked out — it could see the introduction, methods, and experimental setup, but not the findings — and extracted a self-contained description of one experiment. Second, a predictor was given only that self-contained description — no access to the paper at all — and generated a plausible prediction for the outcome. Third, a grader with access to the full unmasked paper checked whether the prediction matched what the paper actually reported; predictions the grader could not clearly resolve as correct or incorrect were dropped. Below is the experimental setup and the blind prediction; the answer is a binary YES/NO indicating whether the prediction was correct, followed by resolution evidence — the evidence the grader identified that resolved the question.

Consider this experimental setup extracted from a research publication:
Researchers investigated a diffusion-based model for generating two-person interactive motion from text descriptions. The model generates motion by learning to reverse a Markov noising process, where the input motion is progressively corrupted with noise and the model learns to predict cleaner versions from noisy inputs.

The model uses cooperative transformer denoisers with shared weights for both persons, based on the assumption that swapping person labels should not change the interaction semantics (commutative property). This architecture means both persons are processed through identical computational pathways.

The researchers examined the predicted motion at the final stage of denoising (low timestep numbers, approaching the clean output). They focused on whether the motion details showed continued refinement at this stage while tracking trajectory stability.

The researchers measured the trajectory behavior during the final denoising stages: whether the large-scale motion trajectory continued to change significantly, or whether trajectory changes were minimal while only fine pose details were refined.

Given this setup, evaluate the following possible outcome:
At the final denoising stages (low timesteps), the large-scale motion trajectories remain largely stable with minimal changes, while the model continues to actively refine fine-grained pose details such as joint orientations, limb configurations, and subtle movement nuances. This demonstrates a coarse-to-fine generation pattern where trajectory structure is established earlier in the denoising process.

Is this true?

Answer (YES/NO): YES